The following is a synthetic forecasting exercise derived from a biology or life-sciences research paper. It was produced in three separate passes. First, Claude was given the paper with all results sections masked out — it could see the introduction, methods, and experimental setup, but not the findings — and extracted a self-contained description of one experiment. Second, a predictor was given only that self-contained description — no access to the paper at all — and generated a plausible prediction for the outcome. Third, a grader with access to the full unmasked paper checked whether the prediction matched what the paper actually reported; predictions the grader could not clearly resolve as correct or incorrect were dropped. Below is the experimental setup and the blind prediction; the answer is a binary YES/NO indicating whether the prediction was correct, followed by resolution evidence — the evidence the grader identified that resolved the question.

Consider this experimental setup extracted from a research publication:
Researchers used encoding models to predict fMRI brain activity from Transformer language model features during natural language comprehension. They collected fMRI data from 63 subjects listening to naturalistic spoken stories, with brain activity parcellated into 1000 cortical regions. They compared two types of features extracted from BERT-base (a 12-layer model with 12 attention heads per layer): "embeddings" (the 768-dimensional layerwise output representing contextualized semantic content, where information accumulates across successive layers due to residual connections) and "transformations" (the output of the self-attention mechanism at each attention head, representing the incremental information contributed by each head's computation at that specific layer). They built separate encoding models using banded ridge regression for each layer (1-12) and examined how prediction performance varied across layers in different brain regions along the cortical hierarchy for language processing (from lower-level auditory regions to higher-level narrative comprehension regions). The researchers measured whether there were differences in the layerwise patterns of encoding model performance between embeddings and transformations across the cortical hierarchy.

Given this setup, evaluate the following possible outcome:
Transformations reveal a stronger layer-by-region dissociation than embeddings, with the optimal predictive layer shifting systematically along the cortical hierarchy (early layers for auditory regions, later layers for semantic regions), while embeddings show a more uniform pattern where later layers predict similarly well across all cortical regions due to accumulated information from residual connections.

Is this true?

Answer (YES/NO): YES